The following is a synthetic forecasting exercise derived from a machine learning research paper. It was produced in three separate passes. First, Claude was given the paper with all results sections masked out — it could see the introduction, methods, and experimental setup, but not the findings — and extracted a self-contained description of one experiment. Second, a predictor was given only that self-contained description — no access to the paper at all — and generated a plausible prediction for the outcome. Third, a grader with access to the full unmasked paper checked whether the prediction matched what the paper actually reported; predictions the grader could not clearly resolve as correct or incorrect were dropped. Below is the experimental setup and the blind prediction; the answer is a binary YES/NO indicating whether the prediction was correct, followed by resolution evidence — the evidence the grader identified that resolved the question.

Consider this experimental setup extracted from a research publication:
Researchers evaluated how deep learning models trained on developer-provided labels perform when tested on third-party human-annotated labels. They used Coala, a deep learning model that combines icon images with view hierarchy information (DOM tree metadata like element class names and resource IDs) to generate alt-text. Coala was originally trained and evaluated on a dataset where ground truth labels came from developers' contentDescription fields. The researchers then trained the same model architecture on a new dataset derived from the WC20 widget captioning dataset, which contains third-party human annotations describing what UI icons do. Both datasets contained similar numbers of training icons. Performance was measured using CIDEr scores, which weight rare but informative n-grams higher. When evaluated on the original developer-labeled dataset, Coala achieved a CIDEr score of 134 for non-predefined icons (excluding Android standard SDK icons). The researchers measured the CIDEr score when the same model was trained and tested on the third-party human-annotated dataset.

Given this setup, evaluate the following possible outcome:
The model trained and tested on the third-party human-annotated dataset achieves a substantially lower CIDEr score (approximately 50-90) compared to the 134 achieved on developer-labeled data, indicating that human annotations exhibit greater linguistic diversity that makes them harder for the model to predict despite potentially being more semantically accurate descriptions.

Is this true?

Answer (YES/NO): YES